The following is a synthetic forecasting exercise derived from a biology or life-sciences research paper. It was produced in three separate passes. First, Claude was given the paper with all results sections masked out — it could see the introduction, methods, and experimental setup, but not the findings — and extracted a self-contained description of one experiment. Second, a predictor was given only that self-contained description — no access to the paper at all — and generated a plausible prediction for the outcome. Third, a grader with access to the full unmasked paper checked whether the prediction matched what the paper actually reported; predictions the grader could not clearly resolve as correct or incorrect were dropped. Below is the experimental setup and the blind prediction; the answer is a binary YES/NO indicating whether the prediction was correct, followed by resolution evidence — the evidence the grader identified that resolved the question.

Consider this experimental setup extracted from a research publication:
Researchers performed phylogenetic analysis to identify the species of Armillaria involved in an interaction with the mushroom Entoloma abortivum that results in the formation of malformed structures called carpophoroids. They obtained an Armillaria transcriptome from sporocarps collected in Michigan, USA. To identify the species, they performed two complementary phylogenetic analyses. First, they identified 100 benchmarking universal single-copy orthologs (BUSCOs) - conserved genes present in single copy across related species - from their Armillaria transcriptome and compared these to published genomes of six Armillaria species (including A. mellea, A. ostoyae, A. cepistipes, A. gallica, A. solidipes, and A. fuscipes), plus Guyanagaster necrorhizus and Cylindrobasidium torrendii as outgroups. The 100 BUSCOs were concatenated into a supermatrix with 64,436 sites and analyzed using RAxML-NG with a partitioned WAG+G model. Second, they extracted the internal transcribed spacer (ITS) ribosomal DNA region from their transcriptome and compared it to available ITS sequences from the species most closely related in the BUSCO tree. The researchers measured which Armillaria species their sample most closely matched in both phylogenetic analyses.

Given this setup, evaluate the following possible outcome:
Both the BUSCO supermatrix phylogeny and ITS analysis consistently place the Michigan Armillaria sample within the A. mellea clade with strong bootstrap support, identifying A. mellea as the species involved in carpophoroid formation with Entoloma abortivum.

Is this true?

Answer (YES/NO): YES